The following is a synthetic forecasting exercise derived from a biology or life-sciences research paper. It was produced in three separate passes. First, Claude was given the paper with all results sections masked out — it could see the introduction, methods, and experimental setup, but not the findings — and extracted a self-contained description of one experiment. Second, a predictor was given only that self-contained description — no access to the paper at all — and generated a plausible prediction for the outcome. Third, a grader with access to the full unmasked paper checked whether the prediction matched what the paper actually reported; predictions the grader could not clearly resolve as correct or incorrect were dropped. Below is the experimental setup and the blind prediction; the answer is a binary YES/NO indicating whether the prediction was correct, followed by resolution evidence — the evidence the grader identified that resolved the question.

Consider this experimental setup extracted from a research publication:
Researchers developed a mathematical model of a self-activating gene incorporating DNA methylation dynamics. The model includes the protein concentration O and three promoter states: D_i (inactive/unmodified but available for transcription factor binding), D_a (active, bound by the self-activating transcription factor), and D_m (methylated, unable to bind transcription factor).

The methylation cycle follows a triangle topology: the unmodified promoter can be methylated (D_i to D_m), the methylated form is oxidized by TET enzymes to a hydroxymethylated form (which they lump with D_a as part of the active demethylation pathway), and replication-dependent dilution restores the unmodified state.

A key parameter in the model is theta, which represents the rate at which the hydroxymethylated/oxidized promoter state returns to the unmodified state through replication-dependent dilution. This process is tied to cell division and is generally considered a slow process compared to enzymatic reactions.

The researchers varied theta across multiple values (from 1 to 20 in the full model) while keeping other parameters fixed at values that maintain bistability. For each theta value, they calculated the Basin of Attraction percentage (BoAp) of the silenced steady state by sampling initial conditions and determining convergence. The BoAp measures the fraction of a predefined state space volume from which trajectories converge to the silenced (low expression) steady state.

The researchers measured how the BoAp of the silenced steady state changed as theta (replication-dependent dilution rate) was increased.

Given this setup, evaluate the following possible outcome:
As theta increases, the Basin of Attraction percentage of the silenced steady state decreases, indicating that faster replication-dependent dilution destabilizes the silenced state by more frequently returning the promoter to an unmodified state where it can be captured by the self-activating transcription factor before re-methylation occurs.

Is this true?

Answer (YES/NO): YES